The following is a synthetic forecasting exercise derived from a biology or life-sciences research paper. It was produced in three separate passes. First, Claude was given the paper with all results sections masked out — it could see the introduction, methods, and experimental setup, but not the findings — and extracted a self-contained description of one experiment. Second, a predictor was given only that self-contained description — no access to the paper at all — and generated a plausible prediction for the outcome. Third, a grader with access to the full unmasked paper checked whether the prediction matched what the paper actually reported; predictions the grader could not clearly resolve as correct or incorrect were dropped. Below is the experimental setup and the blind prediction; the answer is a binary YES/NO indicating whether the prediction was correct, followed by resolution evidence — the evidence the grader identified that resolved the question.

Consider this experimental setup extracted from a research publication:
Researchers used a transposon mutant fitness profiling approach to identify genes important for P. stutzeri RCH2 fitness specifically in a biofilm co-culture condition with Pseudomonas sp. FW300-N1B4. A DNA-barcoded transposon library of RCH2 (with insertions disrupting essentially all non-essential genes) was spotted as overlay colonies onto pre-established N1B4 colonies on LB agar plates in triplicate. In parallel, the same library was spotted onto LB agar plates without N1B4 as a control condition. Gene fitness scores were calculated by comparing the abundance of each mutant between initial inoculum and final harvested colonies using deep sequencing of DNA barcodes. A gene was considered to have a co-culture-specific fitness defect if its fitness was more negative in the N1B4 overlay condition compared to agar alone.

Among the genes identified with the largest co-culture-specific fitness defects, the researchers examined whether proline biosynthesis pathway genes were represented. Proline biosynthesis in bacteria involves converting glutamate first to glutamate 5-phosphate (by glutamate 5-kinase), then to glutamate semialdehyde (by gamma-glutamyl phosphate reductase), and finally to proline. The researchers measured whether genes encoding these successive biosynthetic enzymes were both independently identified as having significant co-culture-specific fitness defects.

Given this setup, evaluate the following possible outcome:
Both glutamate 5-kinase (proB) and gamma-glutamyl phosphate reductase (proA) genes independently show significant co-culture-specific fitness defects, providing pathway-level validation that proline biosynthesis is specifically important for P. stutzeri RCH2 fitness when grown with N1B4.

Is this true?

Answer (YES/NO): YES